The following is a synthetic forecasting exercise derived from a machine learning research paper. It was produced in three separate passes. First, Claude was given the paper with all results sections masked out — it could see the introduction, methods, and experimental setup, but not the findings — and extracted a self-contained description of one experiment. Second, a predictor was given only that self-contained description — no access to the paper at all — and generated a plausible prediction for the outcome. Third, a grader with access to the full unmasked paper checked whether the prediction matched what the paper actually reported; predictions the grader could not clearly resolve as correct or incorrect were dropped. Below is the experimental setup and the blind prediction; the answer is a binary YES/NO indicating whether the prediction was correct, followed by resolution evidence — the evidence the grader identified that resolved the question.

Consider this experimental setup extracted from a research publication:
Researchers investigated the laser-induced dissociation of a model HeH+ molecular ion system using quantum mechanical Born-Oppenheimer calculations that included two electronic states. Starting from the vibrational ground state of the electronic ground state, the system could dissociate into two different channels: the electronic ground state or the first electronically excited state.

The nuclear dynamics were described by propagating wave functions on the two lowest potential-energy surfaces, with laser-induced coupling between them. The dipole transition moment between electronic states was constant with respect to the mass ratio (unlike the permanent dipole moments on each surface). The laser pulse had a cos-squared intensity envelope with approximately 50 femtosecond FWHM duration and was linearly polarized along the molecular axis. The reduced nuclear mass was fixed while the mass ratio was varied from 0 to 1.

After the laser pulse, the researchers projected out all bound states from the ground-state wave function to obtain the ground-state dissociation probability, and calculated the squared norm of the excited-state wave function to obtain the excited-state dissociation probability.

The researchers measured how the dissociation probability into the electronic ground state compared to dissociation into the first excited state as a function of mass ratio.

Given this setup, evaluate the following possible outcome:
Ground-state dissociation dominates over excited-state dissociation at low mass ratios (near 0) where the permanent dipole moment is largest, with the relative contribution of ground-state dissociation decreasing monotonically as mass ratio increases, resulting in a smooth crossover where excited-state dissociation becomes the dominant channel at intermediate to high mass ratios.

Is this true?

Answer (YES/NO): NO